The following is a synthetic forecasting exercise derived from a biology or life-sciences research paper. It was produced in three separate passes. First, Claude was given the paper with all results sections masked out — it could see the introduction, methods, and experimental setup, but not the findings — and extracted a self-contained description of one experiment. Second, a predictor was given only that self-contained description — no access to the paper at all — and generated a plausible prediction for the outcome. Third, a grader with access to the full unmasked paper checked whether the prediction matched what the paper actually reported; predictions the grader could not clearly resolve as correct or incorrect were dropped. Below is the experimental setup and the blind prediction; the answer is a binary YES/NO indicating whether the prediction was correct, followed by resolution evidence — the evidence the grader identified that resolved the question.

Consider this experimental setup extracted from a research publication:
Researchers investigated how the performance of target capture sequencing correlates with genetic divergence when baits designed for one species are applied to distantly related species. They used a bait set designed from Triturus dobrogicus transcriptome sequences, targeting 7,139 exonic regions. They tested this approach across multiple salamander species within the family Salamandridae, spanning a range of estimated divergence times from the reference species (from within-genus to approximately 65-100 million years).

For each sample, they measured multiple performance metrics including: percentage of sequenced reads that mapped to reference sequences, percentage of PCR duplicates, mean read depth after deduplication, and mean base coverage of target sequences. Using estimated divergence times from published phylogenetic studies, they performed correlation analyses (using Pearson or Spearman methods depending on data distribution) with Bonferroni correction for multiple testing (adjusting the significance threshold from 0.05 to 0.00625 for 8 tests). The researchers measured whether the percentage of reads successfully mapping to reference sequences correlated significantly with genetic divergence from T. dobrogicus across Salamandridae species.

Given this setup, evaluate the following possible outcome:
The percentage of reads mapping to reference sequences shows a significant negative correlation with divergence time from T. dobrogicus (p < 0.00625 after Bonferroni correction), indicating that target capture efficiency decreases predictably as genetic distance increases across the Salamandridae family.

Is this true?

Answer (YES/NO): YES